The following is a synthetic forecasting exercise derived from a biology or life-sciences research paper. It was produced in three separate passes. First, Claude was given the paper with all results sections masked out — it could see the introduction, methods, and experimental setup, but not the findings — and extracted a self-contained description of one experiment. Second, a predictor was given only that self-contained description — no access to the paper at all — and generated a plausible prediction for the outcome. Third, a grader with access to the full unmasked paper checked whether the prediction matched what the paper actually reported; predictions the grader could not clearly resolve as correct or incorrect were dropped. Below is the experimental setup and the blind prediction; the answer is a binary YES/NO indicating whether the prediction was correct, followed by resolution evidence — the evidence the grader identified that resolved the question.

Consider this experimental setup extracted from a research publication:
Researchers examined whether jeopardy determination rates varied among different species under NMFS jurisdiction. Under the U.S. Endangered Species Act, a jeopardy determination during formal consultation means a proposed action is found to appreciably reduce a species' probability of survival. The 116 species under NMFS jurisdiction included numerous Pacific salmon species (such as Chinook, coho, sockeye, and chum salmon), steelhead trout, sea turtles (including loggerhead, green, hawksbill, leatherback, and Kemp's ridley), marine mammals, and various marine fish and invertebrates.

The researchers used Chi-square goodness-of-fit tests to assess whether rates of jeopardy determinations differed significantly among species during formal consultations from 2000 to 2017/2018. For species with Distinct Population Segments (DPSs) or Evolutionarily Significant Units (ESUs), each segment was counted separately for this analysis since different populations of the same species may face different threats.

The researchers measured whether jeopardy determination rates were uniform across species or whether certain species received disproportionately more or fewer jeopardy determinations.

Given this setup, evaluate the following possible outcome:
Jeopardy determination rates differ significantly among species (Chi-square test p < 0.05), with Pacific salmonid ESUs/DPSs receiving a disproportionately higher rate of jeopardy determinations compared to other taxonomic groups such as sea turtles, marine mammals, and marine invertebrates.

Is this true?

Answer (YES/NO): NO